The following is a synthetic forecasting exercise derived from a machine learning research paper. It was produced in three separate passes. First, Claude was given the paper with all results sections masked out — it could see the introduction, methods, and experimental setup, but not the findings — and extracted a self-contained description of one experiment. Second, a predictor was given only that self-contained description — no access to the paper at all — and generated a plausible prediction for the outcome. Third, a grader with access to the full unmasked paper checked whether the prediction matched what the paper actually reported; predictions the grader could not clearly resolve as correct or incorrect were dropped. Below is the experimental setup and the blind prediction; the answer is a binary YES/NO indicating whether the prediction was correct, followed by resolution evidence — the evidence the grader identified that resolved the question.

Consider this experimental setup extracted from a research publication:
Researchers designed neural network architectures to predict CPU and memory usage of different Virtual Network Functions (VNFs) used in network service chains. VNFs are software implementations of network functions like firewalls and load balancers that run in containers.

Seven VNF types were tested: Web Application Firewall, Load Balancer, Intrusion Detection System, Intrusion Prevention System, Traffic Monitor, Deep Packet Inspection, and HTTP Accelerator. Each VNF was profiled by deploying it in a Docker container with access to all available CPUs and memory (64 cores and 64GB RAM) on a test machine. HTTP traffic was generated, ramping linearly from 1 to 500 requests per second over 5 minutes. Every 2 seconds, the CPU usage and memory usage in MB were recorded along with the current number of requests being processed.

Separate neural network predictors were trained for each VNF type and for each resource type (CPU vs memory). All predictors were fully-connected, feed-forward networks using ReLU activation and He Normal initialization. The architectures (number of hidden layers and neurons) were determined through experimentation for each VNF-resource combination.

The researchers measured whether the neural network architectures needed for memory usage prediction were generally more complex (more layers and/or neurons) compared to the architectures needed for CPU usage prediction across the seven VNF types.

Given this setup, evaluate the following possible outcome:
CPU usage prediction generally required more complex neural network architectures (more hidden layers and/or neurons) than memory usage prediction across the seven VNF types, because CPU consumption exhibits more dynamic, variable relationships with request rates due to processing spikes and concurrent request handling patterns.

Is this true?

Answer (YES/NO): NO